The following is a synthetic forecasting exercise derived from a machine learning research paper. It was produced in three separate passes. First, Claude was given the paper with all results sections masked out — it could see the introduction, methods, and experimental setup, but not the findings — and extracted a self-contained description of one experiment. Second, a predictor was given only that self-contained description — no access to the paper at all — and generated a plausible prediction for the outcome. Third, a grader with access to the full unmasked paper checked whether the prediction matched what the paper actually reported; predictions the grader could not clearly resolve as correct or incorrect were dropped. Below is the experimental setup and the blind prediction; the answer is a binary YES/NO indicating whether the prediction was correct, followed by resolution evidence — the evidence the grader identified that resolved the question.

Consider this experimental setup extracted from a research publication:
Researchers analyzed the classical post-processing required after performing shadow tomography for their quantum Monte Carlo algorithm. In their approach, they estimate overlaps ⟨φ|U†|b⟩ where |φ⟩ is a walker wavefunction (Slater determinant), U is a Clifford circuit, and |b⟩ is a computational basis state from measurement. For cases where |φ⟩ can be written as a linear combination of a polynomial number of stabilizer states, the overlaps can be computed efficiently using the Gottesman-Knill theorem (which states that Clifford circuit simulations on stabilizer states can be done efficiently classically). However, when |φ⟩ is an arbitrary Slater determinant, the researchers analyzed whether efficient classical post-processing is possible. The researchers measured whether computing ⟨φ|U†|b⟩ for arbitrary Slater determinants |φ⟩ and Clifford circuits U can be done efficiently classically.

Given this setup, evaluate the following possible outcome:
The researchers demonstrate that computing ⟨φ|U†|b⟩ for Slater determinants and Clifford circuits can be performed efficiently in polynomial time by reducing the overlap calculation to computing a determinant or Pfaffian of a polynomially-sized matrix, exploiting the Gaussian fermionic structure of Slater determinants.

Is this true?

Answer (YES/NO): NO